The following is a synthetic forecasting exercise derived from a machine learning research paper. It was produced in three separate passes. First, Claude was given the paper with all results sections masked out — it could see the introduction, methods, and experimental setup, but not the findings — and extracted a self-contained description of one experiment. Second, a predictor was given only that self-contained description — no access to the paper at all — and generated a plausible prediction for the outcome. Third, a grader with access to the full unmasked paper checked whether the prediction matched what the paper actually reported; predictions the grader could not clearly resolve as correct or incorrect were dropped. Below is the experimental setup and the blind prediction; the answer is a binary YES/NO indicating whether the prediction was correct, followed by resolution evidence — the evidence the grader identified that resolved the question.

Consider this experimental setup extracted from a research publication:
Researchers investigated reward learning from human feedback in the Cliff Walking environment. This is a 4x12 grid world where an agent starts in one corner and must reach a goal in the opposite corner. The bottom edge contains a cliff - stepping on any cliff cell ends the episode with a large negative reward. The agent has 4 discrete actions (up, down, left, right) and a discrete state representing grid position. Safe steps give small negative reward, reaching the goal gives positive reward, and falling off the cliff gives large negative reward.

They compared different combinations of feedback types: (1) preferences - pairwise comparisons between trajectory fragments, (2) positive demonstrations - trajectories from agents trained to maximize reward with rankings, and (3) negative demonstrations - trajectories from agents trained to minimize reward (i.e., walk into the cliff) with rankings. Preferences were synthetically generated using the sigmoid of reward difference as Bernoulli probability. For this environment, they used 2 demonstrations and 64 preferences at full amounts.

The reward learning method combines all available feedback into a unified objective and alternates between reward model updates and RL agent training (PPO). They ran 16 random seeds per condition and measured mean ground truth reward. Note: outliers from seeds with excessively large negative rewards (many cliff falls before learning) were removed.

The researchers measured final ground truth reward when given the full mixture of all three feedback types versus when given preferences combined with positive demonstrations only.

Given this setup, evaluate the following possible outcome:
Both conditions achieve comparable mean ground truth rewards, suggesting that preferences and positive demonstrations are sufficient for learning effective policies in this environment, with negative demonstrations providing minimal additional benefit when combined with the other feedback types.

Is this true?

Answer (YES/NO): NO